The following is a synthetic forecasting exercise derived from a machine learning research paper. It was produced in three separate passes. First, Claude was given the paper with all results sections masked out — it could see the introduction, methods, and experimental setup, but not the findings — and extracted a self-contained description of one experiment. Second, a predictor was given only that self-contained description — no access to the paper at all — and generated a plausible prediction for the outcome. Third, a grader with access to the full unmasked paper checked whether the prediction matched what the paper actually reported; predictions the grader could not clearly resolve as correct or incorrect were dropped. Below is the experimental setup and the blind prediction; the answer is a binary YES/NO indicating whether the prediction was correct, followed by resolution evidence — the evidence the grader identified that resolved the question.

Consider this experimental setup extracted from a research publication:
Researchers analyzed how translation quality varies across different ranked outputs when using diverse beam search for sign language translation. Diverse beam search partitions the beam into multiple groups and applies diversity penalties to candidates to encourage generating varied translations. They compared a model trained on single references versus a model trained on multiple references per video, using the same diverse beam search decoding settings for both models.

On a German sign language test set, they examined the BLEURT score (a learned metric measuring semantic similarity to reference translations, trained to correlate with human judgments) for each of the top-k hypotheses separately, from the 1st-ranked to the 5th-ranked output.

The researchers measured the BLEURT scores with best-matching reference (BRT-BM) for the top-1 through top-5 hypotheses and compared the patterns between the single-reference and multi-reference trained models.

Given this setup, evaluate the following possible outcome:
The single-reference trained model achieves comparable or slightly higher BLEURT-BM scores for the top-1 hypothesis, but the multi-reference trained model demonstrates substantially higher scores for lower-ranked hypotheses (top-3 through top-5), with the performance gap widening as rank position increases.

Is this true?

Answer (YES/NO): NO